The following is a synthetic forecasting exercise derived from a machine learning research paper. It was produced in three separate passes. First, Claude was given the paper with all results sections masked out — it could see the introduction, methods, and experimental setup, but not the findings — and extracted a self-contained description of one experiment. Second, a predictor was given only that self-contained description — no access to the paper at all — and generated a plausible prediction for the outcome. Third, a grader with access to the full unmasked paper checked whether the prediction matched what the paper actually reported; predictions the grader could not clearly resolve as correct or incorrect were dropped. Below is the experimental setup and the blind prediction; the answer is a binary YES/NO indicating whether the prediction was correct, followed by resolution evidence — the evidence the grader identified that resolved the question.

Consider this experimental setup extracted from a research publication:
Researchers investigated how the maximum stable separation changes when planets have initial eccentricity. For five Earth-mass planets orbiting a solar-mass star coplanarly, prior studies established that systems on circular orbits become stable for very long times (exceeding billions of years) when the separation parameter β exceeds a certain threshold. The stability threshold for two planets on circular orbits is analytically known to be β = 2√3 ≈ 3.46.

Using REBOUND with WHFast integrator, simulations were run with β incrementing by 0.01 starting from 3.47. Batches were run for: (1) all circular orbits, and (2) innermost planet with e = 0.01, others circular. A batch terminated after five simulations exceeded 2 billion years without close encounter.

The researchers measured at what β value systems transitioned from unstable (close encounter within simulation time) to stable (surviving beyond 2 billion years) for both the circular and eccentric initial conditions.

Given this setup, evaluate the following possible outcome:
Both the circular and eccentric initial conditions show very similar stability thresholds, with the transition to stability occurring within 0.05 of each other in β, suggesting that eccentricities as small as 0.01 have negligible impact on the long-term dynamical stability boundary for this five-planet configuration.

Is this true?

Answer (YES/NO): NO